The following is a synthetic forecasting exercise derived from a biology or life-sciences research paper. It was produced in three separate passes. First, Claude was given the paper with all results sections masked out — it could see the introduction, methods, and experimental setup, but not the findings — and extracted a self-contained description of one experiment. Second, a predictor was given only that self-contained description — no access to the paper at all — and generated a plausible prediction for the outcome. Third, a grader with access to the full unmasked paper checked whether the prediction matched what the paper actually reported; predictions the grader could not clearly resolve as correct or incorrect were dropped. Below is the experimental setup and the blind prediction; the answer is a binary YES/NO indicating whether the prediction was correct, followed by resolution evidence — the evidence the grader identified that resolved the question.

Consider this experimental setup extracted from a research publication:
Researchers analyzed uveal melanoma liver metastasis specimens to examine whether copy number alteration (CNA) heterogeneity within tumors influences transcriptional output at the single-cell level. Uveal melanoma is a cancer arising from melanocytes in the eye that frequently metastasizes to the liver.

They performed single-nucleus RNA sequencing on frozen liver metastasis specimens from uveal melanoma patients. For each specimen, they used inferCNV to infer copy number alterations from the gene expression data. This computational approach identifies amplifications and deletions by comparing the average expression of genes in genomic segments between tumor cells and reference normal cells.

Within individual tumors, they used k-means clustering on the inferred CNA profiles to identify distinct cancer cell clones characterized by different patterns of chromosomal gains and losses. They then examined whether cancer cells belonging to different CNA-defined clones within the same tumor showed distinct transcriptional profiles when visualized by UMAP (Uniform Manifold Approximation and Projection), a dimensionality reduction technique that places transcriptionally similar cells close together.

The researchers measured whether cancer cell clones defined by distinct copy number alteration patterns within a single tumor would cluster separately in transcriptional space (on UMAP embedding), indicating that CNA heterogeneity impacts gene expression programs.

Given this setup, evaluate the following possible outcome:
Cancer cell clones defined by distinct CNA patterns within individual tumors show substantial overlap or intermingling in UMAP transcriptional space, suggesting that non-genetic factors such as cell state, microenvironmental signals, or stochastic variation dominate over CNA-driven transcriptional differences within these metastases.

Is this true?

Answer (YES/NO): NO